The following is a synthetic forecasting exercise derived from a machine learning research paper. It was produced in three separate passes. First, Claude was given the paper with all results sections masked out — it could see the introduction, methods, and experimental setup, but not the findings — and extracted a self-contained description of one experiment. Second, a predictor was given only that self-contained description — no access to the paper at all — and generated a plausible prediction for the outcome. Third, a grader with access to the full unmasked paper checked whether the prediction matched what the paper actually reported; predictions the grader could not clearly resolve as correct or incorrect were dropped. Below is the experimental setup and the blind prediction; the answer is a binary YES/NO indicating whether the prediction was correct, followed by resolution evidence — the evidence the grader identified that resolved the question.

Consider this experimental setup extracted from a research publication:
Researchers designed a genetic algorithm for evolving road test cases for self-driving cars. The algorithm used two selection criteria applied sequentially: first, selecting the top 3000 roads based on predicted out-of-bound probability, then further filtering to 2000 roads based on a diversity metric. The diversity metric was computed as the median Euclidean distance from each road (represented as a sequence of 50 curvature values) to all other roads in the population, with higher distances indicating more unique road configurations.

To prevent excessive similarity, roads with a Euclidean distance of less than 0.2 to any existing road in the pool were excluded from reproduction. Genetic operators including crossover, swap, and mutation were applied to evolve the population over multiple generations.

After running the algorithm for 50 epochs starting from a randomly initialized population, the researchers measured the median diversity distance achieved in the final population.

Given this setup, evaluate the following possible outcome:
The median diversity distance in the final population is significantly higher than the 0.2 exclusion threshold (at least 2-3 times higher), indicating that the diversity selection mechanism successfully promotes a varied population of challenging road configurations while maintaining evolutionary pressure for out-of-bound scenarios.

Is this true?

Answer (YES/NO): NO